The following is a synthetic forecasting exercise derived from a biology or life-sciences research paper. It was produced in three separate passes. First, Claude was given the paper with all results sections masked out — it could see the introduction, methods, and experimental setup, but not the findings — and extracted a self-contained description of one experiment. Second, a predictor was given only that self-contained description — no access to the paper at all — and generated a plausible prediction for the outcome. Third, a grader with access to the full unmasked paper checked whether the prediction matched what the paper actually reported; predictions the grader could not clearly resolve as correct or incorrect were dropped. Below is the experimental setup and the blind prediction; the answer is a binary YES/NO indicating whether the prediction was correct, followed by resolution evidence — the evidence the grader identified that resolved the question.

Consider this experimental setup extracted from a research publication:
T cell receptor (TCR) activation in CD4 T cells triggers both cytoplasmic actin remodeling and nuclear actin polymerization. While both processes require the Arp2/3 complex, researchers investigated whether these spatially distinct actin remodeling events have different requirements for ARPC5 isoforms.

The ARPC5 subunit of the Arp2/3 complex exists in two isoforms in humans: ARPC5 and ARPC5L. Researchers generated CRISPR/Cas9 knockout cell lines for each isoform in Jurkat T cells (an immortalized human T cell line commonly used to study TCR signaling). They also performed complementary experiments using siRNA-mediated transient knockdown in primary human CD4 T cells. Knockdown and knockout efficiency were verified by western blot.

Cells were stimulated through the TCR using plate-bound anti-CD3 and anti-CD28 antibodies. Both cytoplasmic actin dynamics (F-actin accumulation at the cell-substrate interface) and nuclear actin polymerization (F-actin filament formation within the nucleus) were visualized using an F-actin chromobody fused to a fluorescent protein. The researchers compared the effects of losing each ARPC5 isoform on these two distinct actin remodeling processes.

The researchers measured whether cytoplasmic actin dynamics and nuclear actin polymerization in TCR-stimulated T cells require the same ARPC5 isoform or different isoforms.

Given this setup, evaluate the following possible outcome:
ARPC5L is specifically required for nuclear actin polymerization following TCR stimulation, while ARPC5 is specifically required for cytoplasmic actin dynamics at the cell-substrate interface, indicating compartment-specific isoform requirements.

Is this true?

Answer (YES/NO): YES